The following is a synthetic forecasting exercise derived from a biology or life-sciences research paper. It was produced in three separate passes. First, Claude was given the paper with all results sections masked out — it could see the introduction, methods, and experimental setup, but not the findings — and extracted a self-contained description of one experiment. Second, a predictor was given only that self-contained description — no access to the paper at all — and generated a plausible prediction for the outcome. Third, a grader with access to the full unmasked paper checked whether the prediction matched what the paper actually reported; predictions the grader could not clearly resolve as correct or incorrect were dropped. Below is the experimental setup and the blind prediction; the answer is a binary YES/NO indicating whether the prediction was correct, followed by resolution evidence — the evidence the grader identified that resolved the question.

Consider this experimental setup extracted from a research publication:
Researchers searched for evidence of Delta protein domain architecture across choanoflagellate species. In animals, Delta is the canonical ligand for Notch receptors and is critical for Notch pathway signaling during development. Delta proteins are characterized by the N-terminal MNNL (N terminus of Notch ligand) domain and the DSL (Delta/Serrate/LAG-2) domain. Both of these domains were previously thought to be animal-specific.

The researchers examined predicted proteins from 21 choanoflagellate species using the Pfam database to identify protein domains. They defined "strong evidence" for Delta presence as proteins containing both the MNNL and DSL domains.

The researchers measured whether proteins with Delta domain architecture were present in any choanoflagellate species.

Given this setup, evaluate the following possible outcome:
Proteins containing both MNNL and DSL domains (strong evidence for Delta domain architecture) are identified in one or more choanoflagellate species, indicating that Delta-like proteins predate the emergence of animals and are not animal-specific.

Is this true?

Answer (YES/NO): YES